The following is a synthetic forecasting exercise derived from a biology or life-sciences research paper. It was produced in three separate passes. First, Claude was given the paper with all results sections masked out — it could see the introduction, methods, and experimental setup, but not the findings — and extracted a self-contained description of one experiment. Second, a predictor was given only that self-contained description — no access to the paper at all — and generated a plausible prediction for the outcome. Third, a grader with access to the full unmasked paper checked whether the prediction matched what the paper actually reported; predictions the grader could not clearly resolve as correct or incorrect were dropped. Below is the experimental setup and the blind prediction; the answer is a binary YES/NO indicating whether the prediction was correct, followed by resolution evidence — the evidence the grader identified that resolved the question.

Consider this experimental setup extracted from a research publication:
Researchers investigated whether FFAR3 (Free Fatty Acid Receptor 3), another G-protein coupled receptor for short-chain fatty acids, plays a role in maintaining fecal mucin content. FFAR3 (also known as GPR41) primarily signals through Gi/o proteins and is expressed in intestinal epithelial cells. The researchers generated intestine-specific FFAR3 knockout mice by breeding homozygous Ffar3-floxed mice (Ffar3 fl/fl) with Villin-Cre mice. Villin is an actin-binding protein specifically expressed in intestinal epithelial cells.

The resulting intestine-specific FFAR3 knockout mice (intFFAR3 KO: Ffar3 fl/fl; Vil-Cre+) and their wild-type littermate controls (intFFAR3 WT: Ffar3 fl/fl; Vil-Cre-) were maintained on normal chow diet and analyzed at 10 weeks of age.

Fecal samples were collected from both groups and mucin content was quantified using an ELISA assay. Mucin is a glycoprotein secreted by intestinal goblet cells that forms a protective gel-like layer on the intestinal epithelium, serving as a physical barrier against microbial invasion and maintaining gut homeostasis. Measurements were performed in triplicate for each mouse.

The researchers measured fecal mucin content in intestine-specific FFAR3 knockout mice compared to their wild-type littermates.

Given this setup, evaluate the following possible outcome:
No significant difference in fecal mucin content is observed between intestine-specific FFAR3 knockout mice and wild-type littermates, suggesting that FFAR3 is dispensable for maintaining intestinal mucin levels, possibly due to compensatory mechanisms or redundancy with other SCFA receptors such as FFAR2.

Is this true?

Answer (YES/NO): NO